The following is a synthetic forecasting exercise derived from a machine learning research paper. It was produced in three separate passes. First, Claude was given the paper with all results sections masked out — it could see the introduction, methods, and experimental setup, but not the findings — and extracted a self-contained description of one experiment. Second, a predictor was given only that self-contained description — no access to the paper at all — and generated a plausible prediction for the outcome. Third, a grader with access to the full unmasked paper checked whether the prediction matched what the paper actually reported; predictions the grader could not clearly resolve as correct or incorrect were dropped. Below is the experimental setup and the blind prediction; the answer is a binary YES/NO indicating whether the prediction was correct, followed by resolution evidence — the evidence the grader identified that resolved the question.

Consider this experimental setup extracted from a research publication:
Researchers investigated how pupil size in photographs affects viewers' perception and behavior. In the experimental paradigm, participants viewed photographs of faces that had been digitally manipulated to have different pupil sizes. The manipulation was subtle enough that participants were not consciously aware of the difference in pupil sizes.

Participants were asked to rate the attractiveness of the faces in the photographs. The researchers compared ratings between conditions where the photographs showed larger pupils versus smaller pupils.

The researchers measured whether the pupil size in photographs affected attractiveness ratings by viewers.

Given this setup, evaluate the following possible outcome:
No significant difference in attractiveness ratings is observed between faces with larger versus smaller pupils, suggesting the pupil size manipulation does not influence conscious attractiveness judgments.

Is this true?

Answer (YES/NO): NO